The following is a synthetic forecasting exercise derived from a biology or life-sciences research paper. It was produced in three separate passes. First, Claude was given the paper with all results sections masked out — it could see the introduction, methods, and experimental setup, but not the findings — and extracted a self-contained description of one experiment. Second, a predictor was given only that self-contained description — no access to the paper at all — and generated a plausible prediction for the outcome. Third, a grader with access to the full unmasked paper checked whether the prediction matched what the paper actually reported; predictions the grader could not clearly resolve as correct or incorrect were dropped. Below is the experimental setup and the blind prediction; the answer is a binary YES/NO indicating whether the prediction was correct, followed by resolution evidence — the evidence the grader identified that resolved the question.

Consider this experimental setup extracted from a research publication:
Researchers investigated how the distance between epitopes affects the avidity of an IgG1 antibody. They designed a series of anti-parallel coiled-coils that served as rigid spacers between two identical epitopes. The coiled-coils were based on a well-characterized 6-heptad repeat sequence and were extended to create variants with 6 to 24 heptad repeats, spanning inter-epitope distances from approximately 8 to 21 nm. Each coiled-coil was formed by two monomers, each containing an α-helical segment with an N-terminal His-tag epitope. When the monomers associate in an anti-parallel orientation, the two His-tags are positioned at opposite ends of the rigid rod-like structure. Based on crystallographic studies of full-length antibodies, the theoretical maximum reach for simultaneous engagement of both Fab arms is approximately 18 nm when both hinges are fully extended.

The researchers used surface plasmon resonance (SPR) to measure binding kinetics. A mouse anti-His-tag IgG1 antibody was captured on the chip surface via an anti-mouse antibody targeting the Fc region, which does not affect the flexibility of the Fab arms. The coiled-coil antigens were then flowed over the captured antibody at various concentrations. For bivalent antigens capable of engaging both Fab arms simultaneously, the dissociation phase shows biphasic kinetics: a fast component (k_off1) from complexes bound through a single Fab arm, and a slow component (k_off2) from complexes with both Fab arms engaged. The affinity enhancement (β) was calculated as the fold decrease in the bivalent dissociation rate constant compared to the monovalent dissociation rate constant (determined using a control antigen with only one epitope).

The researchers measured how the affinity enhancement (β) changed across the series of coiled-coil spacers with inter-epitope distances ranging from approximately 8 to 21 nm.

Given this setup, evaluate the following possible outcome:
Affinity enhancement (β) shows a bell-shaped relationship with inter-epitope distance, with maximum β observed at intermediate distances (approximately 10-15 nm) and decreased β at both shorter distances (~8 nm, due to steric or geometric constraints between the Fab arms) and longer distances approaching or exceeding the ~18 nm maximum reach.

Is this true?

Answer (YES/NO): YES